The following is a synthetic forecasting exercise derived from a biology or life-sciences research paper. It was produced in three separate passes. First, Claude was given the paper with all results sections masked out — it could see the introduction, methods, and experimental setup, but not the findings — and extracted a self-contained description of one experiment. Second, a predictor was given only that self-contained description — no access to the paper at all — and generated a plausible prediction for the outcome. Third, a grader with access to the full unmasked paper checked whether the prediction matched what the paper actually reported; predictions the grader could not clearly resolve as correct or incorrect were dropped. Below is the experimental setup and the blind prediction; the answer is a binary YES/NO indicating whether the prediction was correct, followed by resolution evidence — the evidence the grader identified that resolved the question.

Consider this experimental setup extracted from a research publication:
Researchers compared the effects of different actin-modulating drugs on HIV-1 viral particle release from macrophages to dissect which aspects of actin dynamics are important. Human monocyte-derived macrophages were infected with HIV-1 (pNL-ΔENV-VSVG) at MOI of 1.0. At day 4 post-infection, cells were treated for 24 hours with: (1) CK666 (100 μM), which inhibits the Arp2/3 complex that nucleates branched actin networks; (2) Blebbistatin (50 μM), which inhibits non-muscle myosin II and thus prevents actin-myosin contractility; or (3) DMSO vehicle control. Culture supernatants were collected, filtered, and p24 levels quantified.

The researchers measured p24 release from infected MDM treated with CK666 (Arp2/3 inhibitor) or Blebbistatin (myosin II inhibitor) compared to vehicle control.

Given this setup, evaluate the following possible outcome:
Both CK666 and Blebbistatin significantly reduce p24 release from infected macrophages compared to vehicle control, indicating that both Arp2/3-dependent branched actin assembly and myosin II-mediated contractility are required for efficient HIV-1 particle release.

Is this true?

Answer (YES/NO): NO